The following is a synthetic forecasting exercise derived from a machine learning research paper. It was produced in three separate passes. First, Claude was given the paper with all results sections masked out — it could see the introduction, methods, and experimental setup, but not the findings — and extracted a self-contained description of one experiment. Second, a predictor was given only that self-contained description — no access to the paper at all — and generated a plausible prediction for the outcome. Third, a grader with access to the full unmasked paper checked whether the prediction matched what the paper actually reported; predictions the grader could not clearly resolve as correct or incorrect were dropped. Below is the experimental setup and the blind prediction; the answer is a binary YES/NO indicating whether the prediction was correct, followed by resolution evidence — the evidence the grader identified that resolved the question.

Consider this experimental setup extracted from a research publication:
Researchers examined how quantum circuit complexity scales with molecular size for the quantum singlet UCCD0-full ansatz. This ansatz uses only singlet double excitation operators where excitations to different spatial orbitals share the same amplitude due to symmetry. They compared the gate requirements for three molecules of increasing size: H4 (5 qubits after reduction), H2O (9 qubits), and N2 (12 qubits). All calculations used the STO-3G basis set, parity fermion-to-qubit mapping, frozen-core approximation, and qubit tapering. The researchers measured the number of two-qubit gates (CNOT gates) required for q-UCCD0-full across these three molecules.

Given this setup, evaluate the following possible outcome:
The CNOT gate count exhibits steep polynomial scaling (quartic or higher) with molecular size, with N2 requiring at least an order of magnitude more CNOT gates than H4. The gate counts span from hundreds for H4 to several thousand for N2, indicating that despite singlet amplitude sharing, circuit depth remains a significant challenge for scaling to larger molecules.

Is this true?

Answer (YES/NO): NO